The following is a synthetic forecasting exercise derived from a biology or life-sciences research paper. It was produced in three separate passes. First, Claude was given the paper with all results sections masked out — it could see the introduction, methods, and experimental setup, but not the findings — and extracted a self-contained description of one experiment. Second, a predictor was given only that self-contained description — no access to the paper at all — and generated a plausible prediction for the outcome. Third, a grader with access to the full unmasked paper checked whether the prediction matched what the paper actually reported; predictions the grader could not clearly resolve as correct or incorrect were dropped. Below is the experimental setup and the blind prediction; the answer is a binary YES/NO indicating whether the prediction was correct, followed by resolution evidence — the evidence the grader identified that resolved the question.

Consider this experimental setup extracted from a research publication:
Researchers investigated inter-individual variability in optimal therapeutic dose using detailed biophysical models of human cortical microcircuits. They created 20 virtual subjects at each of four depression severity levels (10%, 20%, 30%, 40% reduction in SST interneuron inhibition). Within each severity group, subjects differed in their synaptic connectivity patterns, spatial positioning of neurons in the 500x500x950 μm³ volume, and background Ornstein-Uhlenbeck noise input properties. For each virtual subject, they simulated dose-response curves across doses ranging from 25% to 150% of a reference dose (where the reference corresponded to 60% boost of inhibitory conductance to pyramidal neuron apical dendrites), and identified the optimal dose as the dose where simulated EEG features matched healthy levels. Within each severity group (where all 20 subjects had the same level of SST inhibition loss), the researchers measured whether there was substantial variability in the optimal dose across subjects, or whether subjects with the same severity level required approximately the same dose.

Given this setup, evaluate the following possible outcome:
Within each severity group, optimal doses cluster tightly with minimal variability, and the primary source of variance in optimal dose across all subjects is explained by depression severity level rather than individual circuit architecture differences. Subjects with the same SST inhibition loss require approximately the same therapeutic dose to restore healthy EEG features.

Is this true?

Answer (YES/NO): NO